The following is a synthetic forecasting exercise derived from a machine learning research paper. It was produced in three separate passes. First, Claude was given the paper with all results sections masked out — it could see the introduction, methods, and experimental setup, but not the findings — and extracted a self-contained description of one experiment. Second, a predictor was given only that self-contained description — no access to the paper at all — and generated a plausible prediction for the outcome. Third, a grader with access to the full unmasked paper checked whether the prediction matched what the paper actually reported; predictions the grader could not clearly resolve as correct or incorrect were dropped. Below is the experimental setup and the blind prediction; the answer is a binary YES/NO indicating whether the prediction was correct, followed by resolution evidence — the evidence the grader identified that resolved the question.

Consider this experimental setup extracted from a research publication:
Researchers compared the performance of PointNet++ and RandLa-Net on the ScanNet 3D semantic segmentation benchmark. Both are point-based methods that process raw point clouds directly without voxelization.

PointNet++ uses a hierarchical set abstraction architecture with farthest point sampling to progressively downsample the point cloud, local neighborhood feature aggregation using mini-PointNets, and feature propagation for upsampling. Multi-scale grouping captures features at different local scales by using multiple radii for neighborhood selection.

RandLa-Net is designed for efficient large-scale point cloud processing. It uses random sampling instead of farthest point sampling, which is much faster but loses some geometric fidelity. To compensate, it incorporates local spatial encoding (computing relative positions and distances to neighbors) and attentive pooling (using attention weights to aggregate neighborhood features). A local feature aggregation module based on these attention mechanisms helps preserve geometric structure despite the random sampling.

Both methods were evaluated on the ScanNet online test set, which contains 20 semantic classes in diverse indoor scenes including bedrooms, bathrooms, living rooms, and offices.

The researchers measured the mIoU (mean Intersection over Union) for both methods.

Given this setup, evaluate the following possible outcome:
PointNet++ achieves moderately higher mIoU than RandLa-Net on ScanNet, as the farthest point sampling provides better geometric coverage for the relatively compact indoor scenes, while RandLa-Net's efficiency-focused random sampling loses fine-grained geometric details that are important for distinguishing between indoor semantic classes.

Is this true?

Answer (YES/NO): NO